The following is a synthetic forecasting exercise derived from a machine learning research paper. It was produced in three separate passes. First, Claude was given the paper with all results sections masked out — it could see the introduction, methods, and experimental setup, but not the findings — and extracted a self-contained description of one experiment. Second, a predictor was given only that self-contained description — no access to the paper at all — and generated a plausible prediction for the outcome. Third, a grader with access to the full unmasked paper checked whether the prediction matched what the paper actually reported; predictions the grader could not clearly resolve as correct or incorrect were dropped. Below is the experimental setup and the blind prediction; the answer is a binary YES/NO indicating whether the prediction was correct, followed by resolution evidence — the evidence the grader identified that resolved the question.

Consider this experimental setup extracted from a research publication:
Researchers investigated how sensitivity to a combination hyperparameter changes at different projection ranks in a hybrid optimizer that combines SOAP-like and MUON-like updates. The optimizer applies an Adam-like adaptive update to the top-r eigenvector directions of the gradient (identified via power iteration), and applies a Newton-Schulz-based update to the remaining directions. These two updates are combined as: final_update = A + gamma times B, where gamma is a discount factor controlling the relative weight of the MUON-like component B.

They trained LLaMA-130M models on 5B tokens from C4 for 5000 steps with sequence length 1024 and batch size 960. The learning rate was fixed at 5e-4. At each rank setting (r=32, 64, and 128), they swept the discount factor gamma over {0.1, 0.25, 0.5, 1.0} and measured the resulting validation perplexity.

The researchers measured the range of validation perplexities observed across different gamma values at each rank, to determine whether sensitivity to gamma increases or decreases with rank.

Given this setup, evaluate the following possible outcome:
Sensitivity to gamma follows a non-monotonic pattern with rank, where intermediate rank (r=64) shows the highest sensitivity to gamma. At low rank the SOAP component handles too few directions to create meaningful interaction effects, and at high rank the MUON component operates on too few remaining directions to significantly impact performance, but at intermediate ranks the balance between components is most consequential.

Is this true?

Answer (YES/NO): NO